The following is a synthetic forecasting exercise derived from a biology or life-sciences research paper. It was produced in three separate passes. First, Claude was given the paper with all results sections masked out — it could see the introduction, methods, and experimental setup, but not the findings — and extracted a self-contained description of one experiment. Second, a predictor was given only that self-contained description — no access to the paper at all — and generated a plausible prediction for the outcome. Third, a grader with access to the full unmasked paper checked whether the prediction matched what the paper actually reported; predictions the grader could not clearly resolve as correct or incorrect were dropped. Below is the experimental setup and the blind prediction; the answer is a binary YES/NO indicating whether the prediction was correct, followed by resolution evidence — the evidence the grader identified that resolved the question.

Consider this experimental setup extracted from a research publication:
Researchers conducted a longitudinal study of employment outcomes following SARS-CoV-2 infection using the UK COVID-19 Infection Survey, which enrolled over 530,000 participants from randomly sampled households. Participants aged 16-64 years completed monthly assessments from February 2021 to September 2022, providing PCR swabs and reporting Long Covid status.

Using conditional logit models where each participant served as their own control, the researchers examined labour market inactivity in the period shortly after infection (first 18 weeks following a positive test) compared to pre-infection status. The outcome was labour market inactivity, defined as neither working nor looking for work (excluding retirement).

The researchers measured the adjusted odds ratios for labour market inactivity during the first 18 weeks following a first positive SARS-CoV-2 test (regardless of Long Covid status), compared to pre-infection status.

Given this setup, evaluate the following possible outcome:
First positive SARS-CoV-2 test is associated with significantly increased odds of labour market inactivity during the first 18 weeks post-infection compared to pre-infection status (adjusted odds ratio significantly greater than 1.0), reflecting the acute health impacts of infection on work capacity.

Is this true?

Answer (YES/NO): NO